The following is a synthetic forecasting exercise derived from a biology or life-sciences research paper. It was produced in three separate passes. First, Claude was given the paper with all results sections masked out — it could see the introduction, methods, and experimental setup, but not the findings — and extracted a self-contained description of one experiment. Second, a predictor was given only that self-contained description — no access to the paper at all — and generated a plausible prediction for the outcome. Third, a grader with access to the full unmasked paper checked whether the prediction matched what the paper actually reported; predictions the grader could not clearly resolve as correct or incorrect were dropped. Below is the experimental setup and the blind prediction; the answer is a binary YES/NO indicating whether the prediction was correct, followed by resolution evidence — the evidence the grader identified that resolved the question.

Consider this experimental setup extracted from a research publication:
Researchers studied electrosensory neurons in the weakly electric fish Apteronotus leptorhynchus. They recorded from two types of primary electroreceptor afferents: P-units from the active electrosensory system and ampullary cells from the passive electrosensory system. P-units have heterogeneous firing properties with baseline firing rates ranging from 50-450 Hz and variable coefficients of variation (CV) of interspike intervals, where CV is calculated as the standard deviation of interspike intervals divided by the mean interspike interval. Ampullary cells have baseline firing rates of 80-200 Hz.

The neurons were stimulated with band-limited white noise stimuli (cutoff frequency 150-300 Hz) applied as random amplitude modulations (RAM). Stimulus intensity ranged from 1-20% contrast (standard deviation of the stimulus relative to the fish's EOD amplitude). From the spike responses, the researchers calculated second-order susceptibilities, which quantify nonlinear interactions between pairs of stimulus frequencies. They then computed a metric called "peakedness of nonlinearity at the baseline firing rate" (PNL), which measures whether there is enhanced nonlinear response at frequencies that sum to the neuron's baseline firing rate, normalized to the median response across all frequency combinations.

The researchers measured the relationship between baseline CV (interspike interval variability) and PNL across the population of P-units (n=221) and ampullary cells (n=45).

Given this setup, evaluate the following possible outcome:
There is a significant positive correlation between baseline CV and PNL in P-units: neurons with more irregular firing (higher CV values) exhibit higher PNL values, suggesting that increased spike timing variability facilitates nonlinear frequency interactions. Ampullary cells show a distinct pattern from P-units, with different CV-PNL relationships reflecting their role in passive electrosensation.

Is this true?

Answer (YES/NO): NO